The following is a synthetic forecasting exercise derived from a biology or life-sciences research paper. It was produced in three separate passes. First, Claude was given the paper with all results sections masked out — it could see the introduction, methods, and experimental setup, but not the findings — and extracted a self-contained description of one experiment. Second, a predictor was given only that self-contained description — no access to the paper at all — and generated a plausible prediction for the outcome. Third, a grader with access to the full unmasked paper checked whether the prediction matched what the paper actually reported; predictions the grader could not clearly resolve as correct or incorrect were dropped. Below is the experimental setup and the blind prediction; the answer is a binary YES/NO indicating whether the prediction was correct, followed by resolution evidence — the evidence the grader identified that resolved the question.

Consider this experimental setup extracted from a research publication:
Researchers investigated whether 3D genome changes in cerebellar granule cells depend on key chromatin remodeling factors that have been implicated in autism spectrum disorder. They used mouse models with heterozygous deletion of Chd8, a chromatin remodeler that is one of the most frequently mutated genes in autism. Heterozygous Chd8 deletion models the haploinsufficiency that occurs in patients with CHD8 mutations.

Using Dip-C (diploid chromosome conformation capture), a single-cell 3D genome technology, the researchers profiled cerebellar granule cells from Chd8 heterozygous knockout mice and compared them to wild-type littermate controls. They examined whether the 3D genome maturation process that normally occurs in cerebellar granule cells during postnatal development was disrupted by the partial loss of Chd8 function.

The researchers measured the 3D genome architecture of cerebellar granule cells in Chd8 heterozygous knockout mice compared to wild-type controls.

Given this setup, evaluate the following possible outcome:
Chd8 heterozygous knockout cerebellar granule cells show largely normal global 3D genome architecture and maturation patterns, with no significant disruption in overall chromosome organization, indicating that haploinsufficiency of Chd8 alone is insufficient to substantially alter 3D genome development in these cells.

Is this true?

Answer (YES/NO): YES